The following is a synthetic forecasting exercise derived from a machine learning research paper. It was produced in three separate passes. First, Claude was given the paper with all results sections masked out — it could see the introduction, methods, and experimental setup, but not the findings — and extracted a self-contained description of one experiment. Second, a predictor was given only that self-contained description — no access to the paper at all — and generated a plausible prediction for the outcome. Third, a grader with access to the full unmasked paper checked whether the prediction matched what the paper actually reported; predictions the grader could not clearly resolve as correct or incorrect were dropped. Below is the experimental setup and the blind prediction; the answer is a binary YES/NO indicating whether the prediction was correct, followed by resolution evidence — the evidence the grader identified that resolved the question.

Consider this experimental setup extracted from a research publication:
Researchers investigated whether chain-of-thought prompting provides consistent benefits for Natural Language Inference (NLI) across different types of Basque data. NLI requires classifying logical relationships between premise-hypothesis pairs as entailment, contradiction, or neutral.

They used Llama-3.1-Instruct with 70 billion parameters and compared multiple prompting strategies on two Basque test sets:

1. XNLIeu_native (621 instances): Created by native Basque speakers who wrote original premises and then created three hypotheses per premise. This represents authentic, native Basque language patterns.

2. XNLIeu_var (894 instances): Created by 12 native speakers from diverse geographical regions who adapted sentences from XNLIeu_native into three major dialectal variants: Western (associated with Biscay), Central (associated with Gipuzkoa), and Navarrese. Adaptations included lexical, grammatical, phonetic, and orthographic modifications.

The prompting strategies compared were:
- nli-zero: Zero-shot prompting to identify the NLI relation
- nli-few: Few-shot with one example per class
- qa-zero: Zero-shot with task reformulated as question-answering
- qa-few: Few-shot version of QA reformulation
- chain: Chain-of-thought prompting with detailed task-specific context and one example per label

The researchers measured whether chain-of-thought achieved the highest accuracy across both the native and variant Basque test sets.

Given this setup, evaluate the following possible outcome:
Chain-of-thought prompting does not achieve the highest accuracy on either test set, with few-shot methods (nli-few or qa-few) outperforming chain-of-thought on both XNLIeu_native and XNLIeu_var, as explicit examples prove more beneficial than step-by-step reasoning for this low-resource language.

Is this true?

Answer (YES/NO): NO